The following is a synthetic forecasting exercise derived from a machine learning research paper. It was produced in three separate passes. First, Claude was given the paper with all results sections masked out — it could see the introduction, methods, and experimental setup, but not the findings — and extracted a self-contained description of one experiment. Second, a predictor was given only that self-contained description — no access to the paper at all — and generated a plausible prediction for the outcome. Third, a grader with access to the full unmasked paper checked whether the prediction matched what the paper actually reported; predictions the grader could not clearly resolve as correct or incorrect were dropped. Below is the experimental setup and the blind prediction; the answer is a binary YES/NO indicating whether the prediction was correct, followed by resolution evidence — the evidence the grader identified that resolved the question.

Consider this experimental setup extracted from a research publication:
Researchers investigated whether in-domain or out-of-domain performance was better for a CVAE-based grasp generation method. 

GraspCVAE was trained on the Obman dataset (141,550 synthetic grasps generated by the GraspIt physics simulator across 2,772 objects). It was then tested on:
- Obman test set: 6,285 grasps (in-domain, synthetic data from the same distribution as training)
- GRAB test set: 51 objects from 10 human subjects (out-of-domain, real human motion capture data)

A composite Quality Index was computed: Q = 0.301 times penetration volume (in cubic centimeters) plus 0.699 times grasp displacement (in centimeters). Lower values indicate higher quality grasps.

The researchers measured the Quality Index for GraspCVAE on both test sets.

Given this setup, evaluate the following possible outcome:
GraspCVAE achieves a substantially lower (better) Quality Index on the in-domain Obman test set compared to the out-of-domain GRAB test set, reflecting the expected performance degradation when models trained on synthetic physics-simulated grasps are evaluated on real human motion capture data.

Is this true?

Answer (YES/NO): NO